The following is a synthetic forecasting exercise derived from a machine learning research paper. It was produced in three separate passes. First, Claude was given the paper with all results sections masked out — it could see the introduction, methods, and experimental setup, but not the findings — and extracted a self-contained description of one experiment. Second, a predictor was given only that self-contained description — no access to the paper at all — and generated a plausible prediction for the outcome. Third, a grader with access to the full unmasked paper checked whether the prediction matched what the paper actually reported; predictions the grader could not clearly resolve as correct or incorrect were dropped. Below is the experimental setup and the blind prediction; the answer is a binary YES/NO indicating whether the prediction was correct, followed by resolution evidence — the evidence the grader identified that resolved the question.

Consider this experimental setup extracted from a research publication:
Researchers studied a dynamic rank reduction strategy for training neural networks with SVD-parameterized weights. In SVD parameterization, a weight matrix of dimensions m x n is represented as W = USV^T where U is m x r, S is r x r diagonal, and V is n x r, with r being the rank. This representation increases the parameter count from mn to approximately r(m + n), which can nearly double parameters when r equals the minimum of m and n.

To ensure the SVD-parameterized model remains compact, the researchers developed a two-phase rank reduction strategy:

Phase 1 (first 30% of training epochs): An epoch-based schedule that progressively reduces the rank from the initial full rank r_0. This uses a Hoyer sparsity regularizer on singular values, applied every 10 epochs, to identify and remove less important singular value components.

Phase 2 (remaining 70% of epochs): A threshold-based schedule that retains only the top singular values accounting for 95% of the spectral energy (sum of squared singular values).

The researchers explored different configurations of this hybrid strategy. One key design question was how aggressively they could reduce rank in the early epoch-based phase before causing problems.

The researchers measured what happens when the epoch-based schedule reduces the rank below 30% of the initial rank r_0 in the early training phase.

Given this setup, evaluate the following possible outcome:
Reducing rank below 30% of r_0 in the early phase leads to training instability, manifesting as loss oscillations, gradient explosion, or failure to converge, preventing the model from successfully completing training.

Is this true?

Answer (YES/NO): NO